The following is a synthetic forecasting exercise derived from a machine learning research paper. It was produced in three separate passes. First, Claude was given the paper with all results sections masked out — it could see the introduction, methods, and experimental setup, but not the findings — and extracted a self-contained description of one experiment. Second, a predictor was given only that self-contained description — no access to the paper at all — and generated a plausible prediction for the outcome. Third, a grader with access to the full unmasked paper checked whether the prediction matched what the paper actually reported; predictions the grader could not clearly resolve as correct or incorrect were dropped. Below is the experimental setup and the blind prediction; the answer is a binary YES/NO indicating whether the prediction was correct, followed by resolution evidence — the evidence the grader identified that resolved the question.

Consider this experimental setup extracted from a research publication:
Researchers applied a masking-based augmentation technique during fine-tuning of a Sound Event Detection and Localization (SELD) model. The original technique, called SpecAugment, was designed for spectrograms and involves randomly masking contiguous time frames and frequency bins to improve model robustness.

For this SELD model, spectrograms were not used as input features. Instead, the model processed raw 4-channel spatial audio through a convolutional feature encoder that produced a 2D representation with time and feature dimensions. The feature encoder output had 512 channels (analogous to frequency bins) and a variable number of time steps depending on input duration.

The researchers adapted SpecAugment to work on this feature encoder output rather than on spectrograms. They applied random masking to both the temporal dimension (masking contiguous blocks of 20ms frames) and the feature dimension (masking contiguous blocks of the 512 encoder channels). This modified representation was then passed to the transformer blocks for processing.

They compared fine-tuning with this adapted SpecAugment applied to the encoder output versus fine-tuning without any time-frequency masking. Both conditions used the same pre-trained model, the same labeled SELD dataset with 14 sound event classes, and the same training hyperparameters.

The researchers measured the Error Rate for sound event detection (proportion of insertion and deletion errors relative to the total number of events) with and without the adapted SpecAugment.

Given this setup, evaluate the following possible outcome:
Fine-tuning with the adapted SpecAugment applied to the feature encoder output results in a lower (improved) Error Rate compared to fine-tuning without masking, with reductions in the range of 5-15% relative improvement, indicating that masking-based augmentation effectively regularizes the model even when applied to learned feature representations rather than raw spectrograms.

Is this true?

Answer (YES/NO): NO